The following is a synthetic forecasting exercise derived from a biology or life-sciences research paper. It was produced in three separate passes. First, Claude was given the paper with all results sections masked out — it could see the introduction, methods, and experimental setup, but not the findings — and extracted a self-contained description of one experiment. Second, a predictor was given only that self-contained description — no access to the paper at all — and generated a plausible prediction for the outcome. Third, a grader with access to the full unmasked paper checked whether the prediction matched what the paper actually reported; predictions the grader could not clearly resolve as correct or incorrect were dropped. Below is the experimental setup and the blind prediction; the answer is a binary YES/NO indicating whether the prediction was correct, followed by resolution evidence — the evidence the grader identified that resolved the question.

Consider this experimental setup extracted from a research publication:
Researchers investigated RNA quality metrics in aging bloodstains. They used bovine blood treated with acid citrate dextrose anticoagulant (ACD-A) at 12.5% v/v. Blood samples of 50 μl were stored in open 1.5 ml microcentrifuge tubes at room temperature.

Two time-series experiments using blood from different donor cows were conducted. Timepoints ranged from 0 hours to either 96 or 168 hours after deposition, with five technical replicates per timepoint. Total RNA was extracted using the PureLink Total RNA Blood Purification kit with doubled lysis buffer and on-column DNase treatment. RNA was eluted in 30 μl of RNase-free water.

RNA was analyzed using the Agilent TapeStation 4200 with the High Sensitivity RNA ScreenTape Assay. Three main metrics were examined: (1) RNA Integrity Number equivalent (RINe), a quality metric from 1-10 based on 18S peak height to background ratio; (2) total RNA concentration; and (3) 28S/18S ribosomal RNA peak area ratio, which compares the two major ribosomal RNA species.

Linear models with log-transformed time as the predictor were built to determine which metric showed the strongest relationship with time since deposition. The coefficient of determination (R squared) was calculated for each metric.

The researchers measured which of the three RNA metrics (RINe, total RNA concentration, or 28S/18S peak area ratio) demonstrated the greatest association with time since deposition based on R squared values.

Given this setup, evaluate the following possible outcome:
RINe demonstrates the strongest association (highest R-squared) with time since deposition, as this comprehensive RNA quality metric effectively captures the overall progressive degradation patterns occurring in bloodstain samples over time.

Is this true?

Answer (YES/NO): YES